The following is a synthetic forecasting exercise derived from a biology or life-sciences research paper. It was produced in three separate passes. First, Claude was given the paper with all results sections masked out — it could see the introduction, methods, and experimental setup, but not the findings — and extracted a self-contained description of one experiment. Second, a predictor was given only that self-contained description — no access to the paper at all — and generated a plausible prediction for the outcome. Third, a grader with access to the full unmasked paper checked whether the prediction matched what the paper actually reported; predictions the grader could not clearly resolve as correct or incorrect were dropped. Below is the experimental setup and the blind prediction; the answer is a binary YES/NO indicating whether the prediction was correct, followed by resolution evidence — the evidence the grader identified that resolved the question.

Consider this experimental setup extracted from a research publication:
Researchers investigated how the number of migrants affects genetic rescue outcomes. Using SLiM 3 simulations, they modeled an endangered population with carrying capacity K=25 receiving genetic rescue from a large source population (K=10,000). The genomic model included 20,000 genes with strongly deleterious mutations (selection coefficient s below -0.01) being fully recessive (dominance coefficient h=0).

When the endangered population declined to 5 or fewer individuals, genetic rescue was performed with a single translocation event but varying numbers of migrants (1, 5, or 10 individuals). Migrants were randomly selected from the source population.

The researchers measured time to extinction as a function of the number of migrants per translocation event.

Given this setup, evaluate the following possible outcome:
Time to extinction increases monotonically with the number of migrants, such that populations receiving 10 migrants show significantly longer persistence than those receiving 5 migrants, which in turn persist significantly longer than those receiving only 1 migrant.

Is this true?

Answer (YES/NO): NO